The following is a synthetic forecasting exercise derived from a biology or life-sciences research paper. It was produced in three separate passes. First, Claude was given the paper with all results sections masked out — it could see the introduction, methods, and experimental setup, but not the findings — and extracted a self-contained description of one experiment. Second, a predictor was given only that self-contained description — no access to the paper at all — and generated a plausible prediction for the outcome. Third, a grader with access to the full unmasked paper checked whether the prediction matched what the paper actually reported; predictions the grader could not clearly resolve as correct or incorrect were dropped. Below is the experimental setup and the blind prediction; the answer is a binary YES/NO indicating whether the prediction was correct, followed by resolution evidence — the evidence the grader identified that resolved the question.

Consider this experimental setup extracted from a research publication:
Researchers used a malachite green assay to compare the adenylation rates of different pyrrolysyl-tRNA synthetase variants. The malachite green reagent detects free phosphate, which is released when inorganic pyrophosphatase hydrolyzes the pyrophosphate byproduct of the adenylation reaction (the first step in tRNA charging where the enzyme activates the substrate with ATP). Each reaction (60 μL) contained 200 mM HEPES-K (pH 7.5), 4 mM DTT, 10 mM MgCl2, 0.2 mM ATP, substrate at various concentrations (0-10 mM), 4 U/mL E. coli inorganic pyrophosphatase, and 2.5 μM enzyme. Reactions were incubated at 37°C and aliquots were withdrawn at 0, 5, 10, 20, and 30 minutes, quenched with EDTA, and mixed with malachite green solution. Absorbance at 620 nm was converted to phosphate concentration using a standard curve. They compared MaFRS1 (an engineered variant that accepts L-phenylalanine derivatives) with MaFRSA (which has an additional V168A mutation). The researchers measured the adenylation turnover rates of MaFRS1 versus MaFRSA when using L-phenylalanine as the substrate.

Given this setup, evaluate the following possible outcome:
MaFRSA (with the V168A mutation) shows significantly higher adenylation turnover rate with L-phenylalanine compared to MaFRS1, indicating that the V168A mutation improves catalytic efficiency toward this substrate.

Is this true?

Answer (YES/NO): NO